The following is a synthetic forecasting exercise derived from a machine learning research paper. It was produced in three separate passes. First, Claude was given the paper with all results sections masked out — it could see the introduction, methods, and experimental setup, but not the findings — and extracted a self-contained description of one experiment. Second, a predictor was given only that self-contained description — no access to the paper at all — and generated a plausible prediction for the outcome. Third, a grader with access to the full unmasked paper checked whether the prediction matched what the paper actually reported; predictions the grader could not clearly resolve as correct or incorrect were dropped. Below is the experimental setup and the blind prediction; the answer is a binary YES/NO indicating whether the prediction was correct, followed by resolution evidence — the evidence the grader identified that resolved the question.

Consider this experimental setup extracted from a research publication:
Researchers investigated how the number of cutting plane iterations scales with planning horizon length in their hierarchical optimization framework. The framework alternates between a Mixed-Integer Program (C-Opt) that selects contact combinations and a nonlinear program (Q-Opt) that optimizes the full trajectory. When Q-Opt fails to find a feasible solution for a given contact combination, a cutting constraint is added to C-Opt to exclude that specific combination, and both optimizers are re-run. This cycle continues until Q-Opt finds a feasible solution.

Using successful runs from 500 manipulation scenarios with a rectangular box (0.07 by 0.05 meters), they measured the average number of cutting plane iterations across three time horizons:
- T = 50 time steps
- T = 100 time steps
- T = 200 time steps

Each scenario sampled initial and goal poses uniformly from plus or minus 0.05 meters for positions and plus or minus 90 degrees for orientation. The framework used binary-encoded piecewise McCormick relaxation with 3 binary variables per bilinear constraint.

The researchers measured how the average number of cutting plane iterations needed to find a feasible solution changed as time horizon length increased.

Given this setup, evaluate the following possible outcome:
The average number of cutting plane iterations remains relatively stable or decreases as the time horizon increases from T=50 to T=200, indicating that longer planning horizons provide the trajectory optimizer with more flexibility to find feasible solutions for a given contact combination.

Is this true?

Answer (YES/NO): NO